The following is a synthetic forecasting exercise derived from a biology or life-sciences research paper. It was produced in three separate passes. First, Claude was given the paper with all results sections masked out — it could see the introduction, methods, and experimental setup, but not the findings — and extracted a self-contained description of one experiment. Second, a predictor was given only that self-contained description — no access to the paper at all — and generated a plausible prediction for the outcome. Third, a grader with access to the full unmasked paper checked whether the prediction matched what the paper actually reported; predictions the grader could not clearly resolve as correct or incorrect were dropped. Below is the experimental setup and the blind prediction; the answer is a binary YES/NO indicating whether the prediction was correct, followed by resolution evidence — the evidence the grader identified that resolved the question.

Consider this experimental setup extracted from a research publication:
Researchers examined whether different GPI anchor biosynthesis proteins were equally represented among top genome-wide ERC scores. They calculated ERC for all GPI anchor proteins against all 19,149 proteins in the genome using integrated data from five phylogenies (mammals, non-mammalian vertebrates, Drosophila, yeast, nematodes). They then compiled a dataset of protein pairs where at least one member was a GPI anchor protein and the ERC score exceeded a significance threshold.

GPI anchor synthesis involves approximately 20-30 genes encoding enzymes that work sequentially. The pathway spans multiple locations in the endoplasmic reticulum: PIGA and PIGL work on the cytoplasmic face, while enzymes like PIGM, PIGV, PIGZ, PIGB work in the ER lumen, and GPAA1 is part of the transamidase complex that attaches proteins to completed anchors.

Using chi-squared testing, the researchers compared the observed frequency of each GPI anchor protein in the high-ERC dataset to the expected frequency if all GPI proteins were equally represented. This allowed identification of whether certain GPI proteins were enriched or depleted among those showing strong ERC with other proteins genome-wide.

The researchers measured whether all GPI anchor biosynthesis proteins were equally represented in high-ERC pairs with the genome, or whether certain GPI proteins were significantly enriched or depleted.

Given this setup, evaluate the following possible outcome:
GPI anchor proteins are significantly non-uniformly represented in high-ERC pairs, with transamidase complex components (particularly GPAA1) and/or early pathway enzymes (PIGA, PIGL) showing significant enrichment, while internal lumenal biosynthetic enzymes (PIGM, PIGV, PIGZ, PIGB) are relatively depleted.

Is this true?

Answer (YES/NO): NO